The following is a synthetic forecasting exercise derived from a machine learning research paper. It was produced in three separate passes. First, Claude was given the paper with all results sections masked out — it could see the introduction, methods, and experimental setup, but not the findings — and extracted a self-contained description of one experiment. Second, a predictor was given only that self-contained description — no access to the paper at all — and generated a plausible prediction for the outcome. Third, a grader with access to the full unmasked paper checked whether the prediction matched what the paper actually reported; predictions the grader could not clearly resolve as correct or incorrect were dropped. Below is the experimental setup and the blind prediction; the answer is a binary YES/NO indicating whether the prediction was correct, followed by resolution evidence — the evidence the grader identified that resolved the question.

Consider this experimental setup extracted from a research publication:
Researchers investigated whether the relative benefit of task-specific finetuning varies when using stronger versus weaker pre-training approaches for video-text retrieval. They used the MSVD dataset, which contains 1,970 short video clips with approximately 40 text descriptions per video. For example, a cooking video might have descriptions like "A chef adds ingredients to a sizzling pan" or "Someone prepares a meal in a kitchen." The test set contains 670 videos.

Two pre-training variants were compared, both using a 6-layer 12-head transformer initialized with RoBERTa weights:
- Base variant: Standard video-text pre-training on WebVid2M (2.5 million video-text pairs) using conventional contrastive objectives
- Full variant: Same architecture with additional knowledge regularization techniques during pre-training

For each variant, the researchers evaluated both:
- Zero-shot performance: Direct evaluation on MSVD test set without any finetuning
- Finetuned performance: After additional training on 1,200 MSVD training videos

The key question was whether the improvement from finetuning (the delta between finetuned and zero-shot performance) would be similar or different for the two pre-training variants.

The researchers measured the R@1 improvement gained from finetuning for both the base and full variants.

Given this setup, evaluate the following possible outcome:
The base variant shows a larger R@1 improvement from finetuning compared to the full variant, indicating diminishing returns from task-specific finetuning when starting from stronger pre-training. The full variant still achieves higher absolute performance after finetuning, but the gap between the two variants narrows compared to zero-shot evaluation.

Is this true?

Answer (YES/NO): YES